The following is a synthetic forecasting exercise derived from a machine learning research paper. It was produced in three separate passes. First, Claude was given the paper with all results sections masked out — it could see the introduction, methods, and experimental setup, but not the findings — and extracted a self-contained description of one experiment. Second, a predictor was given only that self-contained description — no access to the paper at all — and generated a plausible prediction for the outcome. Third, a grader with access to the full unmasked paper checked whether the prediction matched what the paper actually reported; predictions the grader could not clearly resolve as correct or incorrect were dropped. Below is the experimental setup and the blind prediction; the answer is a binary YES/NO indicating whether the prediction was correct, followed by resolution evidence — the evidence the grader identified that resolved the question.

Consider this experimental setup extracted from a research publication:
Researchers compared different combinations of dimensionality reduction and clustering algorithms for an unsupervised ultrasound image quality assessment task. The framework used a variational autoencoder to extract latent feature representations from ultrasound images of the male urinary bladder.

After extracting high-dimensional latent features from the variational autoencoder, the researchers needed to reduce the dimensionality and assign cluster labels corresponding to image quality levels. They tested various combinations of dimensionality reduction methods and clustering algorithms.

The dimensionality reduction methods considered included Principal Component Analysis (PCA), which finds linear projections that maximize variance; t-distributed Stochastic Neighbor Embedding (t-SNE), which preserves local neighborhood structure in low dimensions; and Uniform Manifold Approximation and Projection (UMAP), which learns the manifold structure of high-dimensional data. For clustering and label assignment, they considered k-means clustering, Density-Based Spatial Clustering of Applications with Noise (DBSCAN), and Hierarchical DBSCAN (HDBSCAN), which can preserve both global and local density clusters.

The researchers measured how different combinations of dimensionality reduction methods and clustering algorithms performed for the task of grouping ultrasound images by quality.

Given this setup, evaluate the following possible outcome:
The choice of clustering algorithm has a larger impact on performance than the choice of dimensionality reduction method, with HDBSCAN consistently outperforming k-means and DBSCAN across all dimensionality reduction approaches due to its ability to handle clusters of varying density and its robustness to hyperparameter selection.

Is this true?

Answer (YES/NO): NO